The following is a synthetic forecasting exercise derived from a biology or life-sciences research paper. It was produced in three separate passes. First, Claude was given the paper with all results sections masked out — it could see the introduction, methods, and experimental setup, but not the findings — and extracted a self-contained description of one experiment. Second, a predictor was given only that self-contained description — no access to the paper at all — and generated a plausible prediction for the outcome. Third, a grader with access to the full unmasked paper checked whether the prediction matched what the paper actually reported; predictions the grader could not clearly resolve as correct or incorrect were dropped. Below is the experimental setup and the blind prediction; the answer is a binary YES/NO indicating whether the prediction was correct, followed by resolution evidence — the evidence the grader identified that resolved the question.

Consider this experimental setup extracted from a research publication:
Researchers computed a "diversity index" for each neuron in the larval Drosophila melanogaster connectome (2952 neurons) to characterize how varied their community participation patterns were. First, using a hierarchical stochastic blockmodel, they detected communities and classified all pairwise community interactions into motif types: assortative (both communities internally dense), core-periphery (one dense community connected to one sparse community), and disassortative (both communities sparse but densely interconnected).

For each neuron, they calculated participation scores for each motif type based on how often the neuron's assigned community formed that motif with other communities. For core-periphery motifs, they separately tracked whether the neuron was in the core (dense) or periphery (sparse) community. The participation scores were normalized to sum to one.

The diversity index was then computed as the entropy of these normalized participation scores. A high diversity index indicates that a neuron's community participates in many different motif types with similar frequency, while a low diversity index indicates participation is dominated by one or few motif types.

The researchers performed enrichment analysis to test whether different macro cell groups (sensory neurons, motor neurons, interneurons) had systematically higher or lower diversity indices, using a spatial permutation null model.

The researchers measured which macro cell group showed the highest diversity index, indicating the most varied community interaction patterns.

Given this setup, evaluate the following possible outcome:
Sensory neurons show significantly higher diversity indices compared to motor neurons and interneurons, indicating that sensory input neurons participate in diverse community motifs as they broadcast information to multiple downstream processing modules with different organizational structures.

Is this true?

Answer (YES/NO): NO